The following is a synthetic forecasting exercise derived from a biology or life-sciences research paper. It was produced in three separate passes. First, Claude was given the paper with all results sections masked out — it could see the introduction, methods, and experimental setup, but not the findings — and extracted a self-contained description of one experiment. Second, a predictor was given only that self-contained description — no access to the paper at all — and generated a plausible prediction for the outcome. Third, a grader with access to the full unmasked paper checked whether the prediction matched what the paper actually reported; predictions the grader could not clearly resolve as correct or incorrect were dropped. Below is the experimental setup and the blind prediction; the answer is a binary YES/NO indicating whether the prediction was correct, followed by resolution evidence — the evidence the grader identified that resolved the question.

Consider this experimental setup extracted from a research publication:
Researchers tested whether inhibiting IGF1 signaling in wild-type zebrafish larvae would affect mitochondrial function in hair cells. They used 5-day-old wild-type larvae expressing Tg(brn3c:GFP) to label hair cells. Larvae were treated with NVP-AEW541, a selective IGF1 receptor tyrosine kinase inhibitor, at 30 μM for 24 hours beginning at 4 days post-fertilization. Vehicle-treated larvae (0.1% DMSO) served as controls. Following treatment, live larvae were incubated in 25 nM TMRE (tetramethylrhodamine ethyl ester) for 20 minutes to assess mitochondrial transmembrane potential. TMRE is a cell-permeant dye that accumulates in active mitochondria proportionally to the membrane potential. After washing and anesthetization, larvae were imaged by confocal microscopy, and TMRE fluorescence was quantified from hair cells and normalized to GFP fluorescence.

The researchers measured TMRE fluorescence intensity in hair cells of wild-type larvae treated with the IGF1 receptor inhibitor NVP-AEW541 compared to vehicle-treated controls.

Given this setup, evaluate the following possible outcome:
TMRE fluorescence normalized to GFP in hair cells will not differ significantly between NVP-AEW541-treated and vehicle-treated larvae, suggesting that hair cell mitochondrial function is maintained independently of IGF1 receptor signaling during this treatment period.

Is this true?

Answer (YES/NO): NO